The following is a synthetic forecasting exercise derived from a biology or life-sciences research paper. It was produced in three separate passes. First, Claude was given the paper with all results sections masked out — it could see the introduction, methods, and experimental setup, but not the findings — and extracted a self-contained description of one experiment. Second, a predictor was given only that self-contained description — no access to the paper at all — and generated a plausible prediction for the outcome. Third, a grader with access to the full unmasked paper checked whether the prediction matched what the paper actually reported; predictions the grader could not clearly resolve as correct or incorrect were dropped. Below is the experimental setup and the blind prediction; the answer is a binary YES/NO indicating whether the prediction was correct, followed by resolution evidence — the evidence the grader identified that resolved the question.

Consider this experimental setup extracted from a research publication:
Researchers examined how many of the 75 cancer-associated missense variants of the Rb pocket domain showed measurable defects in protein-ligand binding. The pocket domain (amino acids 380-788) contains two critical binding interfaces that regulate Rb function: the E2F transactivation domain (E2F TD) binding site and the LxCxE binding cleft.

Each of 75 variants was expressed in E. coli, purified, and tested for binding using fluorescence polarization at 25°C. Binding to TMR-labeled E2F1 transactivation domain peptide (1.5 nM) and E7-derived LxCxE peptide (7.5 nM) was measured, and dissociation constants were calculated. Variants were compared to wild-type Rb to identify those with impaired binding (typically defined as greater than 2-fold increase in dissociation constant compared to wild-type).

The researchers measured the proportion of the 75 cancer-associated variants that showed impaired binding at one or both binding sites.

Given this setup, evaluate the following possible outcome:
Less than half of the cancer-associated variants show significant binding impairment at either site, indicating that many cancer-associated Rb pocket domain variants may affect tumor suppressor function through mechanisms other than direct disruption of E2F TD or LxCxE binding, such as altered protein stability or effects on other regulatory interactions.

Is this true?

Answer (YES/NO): YES